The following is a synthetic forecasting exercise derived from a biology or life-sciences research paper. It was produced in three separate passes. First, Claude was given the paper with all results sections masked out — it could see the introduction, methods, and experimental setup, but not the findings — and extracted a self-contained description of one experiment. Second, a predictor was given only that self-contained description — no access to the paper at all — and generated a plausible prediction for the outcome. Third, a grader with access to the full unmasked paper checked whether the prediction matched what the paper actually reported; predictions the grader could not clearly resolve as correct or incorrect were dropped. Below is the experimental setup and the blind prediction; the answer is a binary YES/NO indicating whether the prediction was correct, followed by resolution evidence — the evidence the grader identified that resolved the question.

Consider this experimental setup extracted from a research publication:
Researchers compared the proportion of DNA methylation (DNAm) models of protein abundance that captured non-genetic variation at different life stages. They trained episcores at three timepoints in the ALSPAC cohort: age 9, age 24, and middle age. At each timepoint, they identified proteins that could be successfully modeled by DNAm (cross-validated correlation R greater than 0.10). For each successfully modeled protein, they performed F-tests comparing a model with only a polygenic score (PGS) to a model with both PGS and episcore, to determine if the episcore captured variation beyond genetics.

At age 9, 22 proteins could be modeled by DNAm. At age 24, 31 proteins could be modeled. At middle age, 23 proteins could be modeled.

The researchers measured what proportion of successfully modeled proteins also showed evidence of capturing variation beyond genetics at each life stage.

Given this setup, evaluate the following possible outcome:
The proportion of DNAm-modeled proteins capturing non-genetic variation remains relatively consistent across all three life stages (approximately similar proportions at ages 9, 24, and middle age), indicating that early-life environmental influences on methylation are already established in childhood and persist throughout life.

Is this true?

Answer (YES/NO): NO